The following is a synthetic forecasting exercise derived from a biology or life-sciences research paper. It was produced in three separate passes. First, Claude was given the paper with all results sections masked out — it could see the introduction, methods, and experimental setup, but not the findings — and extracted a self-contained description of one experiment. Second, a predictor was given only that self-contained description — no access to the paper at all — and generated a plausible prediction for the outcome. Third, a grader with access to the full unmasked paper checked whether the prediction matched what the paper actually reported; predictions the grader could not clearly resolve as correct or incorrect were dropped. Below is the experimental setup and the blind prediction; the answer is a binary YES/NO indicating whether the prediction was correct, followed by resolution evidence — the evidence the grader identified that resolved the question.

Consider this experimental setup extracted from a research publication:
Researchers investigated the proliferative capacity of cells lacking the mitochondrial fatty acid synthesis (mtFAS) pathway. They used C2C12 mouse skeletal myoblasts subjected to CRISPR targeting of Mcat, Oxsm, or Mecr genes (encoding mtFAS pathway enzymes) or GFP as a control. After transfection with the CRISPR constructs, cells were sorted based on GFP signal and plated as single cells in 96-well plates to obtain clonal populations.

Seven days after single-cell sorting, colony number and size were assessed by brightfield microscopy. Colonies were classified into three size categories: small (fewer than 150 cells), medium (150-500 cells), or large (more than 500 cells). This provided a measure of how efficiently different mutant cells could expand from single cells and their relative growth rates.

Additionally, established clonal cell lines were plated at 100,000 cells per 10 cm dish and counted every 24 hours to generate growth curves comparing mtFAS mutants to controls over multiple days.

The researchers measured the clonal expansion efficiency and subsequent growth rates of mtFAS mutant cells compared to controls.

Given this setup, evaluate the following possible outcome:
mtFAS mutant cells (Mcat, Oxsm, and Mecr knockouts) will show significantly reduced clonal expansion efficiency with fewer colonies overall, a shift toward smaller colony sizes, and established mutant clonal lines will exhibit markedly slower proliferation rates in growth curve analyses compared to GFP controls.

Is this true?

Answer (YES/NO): YES